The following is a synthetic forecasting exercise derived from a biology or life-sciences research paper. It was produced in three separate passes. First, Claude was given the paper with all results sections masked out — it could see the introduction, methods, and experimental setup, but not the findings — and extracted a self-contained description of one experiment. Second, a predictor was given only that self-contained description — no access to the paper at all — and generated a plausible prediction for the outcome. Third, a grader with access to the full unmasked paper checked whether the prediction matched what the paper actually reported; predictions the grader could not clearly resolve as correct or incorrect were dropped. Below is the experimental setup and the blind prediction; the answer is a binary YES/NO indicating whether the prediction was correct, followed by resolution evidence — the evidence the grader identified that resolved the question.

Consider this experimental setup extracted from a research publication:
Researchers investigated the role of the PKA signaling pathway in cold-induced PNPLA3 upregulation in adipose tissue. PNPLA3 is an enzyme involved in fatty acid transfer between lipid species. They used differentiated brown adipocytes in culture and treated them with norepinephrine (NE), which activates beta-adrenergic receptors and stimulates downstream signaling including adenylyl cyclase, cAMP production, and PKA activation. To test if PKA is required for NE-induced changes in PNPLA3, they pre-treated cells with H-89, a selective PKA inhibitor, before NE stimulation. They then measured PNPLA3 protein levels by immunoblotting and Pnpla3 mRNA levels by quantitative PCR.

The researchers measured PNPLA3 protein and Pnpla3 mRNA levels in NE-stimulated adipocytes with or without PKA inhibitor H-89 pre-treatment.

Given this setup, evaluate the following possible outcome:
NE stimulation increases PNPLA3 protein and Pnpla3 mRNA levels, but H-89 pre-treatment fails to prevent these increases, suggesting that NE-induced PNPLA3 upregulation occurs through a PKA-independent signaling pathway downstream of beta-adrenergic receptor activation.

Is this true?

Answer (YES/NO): NO